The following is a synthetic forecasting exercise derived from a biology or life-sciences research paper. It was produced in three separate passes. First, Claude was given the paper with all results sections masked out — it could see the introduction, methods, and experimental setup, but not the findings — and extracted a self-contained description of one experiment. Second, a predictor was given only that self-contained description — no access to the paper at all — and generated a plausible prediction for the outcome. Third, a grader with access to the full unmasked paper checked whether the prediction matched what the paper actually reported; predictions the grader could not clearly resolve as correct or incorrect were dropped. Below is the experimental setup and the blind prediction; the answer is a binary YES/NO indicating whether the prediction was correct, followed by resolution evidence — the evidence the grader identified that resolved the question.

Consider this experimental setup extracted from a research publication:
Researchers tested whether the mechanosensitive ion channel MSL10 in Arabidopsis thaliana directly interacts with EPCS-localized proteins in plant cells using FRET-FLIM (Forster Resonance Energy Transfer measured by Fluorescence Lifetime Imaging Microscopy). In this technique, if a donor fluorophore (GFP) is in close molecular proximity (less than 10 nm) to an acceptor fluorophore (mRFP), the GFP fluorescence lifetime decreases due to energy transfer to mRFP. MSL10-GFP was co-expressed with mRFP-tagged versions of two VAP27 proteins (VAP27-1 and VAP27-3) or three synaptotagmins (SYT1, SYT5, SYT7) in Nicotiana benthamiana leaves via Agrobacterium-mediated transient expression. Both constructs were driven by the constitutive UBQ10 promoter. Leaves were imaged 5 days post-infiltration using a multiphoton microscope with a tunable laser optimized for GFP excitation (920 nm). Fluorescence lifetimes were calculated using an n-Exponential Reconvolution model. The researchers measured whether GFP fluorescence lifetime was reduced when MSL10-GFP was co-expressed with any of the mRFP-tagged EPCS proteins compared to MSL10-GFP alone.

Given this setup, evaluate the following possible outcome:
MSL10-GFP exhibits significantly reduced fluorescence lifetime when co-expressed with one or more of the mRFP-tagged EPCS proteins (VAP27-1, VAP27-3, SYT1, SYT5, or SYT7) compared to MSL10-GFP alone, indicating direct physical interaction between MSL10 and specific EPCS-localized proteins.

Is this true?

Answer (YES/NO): YES